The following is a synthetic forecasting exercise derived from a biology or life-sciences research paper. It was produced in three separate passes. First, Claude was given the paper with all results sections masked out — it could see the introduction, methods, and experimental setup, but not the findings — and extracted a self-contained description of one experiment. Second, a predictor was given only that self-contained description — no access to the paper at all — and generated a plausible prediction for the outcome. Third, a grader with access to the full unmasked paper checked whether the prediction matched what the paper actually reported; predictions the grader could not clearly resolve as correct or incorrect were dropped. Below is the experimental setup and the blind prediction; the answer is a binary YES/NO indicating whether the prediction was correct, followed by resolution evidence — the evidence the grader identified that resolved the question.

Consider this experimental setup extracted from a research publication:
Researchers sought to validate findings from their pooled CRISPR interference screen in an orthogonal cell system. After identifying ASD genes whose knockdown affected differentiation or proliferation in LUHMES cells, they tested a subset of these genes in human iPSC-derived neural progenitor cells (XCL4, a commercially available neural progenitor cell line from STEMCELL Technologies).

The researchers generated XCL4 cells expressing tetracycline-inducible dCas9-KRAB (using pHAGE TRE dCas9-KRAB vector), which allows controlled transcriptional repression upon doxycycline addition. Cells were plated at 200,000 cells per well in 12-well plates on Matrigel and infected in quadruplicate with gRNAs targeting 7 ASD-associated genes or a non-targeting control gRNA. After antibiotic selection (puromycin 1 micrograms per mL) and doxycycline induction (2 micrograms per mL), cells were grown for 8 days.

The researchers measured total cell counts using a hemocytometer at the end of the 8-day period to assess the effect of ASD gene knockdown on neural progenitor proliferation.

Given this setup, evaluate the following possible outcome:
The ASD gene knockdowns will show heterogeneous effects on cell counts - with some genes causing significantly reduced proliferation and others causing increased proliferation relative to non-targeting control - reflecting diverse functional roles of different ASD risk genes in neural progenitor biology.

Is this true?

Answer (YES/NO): YES